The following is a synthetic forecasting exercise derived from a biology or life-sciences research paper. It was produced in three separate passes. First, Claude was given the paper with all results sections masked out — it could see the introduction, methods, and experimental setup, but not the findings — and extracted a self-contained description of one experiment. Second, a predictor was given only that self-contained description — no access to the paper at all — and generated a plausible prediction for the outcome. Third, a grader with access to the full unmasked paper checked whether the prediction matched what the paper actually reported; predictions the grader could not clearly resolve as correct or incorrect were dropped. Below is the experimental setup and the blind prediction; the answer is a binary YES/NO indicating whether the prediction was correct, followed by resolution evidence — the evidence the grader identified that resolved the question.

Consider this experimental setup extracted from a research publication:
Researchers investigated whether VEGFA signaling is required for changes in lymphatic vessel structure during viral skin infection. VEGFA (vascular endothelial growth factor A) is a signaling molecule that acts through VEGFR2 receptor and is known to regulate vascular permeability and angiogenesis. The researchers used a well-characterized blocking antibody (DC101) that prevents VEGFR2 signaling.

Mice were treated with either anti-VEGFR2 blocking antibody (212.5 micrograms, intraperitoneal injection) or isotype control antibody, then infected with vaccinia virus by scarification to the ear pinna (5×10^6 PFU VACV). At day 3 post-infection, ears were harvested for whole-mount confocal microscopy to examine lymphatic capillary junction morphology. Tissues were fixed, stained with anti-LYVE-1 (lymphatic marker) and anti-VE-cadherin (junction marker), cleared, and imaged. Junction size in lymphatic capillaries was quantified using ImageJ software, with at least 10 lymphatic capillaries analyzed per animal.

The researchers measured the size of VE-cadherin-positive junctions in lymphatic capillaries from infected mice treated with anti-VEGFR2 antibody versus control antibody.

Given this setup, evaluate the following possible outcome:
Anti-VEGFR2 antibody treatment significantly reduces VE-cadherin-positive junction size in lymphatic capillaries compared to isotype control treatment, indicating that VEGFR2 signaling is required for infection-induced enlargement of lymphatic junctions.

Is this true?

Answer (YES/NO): YES